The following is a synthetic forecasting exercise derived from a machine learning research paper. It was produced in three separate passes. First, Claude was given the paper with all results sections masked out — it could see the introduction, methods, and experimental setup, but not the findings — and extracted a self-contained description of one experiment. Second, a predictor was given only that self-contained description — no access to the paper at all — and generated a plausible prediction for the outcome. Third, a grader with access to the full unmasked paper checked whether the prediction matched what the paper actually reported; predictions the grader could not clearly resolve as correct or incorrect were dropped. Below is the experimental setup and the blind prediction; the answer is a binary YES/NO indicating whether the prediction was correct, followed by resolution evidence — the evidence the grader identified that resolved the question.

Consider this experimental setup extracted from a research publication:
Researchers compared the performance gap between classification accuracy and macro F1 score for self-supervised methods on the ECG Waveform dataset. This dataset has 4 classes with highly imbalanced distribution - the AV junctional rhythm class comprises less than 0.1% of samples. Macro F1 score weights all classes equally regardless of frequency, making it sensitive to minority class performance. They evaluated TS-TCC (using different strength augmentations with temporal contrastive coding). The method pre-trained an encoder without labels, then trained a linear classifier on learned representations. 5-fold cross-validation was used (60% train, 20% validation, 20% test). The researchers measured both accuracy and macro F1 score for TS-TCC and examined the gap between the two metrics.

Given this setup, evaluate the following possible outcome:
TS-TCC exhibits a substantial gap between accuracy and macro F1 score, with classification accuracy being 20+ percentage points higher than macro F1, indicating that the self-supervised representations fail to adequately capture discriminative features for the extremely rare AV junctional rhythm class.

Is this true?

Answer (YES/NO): NO